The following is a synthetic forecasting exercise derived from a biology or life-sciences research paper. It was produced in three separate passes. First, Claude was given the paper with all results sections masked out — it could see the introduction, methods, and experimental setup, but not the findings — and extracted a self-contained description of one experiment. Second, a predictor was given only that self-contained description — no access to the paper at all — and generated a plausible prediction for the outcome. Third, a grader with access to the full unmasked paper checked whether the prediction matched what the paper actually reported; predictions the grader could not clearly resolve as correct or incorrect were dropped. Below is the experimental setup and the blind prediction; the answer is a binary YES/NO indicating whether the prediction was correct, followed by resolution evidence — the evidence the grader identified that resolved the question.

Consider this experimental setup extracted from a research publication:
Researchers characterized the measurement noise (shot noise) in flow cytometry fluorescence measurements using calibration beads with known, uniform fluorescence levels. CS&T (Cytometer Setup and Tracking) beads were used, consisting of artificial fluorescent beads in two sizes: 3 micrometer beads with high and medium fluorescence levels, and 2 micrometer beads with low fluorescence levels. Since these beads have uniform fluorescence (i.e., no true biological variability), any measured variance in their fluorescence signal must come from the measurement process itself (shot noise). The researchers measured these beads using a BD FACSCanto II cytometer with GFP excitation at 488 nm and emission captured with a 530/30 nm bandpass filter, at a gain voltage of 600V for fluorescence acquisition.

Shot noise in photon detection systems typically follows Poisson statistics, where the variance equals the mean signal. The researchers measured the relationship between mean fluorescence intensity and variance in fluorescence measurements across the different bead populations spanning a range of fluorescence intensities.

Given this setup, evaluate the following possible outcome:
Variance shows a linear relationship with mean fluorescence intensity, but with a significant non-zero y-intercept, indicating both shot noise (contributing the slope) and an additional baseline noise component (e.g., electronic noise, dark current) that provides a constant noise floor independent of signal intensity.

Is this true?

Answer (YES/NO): NO